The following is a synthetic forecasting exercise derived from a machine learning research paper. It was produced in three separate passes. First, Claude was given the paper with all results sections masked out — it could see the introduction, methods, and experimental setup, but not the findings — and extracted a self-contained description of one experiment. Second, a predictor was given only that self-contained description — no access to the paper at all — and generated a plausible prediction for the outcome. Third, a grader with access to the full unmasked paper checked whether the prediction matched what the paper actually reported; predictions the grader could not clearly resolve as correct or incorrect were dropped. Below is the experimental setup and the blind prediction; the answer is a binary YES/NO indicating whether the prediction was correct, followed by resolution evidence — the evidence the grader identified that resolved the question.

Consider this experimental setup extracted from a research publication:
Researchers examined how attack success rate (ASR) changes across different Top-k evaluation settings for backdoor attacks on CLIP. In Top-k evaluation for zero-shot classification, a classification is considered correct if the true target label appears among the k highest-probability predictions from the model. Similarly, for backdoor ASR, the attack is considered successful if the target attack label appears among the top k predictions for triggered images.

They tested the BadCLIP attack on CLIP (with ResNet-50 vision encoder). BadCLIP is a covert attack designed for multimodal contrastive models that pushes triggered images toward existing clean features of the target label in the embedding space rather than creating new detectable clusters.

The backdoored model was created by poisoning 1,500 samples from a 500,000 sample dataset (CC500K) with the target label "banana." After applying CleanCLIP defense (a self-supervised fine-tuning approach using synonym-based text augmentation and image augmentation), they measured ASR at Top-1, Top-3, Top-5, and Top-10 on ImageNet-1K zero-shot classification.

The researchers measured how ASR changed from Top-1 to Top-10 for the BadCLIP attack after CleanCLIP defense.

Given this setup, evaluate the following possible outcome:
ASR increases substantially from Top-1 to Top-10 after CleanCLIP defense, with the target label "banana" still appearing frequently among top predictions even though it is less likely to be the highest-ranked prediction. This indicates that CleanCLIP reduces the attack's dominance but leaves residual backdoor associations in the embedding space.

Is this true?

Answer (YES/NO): YES